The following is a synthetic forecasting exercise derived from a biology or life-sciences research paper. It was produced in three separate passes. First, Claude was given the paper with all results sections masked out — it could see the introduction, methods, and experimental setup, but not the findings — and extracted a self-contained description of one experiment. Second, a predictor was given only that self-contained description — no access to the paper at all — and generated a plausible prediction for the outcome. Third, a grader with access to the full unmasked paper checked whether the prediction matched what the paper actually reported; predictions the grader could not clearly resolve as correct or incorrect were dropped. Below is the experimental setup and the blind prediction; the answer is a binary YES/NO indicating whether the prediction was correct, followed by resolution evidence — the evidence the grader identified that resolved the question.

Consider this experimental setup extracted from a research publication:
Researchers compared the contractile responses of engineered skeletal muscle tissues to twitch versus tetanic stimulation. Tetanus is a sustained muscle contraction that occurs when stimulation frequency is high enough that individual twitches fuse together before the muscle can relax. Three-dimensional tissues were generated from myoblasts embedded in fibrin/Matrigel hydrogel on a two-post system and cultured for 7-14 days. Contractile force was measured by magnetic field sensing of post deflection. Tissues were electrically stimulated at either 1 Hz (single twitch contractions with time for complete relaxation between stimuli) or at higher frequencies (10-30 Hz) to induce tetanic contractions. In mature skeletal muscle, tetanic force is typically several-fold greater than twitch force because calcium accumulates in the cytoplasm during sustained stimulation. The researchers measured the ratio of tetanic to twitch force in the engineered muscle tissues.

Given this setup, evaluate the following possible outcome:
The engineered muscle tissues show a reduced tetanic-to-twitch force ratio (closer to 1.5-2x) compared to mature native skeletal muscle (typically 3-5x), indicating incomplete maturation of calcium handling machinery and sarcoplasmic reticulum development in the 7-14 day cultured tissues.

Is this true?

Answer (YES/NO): NO